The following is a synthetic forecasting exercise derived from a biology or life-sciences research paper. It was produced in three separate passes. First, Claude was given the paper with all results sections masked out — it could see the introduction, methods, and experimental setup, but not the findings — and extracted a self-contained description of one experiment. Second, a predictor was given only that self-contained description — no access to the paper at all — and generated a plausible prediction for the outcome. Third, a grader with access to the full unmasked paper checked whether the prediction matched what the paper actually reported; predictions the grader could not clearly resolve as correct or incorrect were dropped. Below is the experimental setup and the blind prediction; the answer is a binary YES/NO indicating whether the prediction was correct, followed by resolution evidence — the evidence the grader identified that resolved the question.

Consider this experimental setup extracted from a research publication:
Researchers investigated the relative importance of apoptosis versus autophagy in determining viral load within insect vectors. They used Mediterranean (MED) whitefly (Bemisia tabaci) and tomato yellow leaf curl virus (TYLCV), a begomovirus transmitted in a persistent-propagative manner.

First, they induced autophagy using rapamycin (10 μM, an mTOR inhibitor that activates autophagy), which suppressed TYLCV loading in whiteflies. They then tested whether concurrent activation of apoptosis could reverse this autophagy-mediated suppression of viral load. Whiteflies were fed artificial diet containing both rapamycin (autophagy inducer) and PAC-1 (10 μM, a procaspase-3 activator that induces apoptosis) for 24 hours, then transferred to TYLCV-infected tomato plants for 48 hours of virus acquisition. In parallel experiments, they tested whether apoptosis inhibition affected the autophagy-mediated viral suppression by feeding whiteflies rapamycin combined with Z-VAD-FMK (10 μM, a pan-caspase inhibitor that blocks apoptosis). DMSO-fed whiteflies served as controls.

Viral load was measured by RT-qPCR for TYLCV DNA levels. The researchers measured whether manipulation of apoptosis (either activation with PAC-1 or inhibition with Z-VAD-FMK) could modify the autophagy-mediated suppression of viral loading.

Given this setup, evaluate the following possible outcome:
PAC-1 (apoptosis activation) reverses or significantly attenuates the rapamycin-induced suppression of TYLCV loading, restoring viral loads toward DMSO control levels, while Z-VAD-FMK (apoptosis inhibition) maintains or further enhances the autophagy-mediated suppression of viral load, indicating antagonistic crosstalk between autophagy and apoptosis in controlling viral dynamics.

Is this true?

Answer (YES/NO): NO